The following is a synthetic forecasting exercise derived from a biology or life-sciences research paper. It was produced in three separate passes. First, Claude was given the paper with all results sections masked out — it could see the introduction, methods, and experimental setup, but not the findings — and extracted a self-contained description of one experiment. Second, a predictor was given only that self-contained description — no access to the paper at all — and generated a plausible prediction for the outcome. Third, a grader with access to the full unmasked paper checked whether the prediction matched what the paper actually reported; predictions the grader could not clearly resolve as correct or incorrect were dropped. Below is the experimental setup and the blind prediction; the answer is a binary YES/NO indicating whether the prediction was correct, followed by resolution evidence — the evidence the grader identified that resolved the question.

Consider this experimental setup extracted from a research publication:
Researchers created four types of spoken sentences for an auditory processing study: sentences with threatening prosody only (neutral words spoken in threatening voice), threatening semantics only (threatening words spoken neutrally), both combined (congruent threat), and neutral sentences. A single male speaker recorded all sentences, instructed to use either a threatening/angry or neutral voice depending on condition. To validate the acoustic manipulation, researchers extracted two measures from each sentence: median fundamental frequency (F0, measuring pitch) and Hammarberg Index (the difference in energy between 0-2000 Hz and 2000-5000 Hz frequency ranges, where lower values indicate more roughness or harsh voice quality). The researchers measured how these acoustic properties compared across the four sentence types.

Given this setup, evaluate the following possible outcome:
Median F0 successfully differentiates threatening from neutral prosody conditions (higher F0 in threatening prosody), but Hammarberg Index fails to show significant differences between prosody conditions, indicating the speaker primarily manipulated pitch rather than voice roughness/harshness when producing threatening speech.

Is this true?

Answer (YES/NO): NO